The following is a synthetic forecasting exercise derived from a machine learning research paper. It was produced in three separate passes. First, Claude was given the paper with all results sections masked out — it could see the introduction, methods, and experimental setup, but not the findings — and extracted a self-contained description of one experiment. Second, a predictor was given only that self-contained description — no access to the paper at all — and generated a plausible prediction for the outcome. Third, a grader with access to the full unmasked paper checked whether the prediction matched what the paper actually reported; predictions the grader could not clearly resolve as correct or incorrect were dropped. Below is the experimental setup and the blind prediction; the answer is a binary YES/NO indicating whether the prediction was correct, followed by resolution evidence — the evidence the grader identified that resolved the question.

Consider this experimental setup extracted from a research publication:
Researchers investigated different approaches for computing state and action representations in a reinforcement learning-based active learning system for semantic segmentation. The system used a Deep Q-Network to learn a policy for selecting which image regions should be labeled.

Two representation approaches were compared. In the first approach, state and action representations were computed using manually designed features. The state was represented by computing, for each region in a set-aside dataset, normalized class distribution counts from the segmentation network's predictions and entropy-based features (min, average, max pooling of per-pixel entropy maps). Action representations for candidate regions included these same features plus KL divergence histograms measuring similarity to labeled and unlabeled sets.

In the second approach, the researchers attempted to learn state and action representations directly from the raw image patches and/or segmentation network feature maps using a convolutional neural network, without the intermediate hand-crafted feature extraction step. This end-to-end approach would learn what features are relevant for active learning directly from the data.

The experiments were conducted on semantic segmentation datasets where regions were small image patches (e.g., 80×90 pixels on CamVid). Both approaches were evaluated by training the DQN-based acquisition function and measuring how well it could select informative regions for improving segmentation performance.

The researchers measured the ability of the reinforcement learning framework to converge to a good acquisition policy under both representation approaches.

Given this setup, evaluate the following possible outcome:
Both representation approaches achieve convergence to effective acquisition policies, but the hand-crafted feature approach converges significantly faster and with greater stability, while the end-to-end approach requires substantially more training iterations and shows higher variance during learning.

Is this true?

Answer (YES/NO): NO